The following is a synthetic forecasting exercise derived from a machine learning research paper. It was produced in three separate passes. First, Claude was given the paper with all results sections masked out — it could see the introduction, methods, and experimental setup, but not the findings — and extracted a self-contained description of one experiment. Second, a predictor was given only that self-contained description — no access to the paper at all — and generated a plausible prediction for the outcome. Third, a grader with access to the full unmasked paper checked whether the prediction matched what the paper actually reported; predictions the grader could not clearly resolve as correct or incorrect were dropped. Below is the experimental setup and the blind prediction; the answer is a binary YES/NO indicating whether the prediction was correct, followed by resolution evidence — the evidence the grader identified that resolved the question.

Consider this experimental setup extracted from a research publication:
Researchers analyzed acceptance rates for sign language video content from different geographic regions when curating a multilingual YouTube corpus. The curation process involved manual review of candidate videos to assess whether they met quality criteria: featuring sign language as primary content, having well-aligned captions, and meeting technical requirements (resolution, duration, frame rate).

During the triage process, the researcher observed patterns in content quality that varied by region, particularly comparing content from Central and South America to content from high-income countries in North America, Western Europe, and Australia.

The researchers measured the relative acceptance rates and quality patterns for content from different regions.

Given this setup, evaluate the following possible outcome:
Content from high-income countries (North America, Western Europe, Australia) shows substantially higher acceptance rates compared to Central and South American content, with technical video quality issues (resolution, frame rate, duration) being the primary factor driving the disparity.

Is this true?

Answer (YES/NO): NO